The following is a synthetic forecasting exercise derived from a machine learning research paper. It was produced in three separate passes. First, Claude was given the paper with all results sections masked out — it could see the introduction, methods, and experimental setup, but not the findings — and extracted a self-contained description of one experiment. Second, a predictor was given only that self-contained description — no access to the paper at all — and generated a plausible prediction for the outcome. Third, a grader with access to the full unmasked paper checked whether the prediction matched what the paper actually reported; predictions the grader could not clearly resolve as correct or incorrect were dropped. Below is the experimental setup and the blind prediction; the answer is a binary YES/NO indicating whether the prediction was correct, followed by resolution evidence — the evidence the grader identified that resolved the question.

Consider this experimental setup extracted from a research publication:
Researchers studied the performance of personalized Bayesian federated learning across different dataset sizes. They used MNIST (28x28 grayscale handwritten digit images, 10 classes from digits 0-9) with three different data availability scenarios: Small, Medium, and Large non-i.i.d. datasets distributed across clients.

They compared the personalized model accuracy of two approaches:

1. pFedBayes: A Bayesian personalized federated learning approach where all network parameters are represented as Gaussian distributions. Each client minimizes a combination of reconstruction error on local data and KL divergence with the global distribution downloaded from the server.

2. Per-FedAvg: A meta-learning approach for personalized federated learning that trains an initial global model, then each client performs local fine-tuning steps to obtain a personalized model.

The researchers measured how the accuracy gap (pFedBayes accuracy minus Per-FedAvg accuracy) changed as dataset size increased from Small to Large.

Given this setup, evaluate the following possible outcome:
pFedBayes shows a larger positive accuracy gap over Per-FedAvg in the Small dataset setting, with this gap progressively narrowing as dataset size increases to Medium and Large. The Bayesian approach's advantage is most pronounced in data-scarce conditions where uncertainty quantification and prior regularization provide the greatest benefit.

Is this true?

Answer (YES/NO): YES